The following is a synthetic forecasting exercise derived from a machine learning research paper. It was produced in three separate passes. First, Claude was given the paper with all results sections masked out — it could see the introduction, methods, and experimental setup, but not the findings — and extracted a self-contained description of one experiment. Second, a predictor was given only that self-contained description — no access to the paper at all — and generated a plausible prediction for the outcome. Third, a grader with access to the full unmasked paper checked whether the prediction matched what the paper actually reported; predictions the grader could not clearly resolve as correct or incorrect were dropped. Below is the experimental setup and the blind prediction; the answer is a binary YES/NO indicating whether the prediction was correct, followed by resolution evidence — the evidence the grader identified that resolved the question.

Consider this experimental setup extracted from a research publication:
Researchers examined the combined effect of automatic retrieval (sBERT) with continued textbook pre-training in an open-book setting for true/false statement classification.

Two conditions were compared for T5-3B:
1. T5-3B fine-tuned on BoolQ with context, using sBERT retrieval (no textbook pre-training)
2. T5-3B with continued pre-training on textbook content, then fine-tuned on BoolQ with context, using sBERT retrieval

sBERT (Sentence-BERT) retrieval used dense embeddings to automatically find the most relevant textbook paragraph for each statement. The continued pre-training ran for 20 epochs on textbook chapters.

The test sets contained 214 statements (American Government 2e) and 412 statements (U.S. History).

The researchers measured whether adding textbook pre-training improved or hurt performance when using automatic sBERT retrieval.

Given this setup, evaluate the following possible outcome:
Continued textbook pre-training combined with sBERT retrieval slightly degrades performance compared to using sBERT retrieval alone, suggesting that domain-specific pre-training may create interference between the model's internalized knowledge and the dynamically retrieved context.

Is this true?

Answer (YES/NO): NO